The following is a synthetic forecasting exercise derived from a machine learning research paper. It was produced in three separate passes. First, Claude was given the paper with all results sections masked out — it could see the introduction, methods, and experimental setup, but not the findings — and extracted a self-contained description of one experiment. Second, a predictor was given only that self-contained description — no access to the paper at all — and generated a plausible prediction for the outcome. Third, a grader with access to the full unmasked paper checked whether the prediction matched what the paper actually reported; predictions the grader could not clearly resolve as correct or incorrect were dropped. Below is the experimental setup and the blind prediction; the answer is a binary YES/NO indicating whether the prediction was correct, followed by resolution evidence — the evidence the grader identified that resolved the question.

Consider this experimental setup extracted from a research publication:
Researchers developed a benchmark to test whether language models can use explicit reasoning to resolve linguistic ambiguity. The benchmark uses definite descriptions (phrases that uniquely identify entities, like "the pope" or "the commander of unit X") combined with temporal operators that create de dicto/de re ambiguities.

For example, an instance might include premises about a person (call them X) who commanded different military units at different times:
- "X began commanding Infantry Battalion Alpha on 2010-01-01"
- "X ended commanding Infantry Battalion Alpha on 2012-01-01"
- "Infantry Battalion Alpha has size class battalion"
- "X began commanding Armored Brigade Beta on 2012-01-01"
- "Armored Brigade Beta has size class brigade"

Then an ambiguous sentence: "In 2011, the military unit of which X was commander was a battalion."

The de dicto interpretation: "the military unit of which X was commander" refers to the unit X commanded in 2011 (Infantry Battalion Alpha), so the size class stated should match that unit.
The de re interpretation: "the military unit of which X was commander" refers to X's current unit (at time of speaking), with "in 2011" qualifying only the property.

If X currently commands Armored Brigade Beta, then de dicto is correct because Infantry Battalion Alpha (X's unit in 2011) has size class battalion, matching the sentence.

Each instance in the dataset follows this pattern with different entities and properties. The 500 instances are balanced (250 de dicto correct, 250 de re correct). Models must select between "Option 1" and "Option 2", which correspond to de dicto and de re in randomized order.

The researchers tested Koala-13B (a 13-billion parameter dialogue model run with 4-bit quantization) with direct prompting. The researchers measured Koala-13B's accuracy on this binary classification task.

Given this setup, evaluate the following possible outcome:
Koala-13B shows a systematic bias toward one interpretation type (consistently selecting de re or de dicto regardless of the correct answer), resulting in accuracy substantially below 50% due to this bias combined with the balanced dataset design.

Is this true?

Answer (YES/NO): NO